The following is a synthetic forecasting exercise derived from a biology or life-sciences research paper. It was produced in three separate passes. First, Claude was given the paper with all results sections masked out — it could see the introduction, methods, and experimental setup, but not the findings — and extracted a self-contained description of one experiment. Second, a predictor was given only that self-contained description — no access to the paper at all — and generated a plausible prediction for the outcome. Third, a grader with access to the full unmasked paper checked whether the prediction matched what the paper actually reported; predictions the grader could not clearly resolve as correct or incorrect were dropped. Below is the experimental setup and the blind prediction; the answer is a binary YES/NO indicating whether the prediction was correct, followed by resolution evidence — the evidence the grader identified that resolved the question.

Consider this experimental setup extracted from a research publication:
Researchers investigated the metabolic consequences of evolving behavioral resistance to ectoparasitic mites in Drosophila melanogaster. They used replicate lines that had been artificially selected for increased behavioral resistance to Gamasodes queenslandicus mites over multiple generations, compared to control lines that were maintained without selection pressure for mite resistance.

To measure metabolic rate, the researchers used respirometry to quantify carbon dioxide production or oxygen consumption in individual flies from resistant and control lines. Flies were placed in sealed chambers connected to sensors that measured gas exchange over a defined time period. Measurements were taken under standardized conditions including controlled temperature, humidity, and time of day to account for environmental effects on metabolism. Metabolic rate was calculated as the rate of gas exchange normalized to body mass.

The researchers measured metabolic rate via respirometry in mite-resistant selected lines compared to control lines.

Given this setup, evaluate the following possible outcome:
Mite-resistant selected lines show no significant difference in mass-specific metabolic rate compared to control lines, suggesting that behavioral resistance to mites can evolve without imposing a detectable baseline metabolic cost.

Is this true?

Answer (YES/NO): NO